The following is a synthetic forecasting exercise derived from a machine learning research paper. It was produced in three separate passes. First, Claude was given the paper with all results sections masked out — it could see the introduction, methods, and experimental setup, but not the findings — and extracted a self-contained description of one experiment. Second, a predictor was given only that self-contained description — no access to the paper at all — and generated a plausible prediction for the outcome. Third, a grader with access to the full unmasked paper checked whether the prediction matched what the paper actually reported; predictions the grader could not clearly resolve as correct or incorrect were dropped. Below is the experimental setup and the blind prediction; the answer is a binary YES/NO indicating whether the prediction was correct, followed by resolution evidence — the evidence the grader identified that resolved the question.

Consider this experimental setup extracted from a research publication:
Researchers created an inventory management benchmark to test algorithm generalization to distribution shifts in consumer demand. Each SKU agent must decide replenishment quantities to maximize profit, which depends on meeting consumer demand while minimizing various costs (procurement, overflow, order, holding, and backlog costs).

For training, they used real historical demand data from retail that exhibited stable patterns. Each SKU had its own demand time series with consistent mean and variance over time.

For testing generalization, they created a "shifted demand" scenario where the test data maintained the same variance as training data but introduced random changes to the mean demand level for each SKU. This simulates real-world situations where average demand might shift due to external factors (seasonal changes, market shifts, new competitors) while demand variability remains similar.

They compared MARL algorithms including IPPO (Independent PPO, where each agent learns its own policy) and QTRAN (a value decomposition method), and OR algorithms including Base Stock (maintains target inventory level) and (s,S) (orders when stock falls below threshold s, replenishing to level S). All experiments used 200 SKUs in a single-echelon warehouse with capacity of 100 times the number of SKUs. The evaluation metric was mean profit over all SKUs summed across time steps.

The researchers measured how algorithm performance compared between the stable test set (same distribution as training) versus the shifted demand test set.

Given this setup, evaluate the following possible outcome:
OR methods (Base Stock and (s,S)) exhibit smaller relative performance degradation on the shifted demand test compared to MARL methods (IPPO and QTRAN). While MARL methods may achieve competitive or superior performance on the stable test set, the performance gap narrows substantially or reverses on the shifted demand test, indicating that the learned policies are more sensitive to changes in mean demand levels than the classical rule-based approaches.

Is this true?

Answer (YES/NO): NO